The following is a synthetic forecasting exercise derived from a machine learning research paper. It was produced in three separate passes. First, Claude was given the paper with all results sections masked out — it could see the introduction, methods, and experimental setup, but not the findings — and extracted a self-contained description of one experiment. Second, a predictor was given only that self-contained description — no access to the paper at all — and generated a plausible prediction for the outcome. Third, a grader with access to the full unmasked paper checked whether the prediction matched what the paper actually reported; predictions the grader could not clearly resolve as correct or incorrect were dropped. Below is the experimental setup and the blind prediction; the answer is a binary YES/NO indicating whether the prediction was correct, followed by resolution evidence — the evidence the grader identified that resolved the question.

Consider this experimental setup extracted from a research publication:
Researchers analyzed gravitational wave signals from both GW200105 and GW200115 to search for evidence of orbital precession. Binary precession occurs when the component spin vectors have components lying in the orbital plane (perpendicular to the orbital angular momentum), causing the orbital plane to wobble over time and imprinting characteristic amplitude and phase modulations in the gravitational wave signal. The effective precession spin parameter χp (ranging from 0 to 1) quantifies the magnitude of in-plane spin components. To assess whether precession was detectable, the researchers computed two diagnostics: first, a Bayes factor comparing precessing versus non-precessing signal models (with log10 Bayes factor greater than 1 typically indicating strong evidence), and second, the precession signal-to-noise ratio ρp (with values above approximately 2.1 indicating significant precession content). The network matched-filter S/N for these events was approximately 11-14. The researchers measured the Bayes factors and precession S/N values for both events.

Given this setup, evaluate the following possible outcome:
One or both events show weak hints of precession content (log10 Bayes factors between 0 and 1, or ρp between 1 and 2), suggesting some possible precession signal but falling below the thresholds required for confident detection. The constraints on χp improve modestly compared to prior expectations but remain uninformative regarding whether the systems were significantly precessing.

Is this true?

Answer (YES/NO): NO